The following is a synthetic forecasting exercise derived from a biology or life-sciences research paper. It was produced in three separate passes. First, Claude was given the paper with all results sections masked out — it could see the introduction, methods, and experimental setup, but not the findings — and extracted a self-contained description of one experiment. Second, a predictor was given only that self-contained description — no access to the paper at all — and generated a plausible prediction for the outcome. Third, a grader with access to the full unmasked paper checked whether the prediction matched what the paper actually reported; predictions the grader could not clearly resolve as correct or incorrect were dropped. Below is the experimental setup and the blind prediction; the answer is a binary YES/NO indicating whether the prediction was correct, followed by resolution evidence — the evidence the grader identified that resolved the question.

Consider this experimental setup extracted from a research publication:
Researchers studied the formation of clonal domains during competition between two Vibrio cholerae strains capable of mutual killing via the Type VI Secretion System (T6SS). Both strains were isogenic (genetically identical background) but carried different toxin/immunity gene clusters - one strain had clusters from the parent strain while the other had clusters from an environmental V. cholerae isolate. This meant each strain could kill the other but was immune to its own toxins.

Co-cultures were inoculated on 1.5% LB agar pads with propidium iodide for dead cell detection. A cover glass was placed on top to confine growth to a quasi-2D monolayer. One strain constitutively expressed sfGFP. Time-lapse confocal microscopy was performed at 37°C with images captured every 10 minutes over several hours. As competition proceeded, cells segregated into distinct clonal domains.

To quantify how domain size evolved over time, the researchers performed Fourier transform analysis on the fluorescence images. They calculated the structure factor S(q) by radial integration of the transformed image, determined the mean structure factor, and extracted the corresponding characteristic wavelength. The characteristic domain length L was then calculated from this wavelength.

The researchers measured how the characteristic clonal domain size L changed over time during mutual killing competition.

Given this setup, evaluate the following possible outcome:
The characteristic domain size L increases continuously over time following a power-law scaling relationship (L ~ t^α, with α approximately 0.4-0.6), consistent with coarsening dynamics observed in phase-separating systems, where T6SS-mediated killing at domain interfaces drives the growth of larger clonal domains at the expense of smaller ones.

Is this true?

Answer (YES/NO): NO